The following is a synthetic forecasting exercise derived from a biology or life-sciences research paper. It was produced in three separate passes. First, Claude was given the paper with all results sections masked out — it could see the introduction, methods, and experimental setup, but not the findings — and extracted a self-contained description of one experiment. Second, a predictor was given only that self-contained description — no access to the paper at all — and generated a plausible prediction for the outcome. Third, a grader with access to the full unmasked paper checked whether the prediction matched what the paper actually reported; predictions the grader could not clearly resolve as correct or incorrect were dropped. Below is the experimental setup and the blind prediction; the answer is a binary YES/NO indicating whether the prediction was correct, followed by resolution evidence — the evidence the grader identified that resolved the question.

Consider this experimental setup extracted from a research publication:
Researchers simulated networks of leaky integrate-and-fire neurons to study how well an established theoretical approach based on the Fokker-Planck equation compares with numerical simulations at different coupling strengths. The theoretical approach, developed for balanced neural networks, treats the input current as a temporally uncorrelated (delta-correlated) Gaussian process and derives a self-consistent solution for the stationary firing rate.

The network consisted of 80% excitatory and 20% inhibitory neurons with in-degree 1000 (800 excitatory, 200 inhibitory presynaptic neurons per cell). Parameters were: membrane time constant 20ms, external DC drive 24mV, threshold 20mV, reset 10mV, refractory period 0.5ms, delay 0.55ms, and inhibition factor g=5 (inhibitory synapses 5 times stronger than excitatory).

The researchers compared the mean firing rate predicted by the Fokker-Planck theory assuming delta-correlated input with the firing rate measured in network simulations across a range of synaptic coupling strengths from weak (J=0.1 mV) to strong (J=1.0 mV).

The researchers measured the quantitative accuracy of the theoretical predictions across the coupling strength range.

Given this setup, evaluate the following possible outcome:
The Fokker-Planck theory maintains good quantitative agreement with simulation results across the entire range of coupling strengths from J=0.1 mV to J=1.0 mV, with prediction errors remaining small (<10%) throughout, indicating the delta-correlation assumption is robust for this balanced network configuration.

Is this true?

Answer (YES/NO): NO